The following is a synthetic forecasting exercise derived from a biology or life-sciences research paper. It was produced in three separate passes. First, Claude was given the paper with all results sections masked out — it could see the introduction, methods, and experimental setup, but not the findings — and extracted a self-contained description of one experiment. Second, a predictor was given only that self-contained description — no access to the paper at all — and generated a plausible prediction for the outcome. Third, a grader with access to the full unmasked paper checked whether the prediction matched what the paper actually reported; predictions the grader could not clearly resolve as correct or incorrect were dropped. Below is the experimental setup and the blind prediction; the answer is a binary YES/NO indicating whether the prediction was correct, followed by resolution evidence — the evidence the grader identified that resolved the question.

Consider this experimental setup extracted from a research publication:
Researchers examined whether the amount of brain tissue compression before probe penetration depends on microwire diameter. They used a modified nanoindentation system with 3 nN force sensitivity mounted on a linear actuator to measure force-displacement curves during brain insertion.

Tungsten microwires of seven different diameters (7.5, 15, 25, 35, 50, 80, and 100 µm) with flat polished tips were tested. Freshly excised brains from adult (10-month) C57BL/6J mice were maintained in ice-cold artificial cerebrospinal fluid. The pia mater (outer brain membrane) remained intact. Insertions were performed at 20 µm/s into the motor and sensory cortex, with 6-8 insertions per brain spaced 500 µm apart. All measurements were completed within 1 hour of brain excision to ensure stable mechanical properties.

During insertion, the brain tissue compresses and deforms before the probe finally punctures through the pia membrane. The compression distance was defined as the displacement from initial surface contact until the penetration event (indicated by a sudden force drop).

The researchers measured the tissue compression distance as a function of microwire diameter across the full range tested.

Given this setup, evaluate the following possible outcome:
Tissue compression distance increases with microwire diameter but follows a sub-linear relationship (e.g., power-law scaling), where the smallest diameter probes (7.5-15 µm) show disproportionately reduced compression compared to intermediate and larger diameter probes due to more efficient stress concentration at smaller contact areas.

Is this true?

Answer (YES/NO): NO